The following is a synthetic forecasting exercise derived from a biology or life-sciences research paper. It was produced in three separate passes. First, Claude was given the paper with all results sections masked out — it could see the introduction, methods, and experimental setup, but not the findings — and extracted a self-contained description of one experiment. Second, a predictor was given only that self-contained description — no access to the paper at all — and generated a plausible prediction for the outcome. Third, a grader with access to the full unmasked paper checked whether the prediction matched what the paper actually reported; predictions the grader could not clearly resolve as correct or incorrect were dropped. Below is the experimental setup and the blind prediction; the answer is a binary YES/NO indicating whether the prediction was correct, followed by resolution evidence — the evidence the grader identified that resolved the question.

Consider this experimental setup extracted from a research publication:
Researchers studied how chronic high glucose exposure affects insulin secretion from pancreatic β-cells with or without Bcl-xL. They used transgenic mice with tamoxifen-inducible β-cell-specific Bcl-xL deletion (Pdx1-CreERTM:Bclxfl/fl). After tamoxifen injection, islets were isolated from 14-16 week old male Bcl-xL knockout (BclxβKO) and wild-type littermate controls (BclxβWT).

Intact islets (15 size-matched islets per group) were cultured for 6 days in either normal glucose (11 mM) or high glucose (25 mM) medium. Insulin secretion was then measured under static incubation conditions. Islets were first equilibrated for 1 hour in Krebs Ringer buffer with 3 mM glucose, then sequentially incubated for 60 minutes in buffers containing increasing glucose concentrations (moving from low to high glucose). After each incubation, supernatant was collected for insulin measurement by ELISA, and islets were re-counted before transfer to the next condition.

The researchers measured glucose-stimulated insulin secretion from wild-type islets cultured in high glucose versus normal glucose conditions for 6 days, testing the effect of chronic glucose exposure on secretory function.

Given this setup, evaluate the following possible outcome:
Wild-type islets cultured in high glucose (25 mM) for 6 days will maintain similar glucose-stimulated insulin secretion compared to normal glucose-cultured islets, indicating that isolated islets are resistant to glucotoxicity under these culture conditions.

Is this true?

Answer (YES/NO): NO